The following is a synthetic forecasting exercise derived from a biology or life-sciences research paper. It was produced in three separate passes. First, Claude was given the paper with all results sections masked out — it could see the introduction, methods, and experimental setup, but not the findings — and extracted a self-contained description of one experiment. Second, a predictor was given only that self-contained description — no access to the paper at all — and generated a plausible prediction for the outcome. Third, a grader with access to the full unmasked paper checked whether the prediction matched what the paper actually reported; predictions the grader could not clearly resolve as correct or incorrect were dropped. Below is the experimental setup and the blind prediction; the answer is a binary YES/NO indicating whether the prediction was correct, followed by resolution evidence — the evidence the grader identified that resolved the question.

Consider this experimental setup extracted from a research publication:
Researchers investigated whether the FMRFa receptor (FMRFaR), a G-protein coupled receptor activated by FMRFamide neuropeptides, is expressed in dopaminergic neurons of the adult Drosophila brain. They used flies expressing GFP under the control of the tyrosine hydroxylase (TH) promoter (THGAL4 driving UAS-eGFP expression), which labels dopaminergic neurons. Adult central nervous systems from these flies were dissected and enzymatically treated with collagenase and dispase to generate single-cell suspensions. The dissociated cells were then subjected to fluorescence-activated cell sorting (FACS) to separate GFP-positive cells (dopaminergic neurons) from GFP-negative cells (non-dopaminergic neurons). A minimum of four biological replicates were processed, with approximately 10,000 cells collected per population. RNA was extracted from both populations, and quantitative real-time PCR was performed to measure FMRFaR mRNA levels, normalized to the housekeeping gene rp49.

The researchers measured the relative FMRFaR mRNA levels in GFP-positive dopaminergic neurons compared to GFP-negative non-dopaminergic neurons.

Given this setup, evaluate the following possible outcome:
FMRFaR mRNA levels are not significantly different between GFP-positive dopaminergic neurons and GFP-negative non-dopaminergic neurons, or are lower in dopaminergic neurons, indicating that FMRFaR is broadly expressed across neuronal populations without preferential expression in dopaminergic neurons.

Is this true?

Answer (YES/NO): NO